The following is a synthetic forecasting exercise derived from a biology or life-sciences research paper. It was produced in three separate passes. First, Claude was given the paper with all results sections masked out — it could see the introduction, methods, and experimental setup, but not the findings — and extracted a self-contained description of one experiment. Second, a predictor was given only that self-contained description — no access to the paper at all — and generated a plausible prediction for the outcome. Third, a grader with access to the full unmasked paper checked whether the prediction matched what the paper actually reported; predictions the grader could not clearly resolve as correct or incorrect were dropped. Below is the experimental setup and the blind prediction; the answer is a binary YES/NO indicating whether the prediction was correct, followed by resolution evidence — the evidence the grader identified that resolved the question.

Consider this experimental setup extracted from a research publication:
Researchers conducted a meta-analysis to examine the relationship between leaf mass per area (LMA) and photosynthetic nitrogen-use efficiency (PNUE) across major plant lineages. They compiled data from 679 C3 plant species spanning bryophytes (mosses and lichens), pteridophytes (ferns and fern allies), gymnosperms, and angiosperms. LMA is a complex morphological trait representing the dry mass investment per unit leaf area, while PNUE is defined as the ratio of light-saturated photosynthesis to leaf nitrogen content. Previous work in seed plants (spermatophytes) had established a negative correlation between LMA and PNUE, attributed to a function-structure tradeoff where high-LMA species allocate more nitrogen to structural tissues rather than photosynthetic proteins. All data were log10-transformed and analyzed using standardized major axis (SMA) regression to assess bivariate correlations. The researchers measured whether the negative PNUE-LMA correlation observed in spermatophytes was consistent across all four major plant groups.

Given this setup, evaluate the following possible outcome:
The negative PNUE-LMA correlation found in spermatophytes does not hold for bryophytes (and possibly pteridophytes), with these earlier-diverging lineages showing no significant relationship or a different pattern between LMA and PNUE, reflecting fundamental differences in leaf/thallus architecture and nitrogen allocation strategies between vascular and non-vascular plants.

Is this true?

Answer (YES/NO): YES